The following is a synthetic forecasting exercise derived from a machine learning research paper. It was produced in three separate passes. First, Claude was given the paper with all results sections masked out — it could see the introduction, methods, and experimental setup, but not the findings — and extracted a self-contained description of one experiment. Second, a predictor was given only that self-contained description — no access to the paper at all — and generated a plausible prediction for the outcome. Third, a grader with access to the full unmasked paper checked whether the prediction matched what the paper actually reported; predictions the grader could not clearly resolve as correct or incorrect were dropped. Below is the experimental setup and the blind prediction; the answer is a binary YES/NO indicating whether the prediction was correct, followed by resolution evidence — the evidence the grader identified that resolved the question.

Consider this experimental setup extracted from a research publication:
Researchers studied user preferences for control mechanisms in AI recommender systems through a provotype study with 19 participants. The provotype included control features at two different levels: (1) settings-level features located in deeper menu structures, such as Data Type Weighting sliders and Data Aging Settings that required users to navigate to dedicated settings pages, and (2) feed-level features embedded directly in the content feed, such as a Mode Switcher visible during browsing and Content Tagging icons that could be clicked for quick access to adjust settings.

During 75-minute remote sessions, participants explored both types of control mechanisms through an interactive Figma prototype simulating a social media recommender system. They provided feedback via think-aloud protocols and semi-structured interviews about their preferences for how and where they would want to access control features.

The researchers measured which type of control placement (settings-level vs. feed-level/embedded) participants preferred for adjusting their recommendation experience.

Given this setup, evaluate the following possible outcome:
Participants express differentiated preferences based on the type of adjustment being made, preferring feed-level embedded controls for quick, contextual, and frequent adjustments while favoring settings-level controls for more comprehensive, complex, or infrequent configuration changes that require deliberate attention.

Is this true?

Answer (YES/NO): YES